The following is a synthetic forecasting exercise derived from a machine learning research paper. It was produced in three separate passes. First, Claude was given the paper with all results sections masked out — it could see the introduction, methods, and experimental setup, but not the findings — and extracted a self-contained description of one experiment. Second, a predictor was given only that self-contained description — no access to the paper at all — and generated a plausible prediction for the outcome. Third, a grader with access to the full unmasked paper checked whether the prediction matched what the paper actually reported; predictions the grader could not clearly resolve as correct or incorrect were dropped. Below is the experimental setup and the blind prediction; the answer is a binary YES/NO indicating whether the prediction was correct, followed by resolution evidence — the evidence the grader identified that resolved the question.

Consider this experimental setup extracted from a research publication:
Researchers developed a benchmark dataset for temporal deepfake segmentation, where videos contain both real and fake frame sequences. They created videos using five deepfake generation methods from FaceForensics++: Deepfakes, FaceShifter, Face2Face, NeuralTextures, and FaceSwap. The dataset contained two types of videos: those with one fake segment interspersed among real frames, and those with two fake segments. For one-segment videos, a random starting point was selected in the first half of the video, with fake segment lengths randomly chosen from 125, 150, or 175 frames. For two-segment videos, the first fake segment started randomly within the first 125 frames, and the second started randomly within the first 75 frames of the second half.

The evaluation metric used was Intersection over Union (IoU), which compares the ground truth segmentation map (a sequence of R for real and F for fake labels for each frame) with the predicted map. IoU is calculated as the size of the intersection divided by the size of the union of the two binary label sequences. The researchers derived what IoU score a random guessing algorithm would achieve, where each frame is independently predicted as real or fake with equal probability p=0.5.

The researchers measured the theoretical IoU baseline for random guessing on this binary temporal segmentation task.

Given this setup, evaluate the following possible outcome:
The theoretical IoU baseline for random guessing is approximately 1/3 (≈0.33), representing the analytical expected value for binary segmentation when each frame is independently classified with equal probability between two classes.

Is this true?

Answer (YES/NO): YES